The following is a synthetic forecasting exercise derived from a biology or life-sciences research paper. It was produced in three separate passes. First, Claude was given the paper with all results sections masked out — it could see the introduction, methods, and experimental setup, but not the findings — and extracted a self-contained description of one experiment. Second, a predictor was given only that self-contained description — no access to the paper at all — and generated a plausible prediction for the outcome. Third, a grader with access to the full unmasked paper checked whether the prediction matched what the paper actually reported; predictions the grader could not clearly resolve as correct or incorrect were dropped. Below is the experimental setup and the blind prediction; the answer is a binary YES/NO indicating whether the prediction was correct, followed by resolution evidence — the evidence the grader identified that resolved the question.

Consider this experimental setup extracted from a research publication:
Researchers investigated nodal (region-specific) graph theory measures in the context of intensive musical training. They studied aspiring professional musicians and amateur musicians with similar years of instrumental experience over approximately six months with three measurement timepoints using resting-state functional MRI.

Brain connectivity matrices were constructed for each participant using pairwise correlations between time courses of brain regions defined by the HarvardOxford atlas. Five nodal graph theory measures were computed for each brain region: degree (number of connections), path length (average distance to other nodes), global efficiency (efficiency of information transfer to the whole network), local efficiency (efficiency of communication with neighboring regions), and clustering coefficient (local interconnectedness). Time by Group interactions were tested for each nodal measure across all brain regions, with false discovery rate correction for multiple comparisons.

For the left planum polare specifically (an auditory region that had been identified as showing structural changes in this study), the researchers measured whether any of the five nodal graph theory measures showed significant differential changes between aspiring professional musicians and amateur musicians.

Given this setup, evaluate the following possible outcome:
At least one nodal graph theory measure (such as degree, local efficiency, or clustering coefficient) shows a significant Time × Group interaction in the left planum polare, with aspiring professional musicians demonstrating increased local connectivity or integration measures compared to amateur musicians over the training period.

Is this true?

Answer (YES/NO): NO